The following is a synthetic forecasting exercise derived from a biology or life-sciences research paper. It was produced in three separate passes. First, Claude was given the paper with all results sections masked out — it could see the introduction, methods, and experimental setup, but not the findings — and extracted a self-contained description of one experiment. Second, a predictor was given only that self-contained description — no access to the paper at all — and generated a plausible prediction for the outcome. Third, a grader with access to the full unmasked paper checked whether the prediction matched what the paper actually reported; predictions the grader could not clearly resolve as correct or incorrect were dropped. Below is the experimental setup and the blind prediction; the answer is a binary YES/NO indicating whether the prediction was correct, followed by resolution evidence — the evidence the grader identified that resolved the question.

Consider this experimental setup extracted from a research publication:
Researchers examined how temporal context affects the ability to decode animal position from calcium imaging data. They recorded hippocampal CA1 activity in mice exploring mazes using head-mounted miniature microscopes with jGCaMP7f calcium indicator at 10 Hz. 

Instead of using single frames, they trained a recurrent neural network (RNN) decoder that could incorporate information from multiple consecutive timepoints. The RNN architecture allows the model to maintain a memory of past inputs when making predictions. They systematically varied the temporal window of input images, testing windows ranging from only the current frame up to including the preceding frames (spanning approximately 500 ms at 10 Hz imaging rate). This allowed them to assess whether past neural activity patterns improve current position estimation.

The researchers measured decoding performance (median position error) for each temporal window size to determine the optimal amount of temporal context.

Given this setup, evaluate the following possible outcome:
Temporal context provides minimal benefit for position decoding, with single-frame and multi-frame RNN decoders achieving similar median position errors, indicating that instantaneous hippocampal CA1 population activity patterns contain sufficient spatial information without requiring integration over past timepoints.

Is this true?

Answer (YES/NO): NO